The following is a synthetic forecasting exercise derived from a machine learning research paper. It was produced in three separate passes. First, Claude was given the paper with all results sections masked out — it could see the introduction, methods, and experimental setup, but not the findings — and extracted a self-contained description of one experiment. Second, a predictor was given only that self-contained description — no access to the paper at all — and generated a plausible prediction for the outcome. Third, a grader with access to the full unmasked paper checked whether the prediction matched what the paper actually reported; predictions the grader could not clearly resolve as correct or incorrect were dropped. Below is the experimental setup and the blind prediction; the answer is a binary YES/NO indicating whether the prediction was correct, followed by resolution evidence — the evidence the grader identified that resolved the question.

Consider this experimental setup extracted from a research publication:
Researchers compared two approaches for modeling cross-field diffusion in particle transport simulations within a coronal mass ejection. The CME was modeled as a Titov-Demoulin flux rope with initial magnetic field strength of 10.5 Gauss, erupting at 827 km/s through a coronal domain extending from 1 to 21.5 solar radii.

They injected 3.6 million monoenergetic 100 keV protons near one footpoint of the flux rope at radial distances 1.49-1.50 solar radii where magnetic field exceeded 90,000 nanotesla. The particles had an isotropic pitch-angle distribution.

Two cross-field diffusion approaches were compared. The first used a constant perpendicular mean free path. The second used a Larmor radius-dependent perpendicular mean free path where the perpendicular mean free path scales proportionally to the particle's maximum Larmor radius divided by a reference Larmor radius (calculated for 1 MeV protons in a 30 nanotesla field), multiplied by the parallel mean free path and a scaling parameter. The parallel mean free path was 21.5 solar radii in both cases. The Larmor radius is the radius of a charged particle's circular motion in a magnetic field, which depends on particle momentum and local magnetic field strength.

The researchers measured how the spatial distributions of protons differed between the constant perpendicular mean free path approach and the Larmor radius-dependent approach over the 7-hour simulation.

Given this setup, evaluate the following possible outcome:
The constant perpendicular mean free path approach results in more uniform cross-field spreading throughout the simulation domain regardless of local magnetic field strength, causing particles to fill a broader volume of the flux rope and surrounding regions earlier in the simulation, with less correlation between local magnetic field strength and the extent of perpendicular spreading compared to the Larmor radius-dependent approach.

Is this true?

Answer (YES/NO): NO